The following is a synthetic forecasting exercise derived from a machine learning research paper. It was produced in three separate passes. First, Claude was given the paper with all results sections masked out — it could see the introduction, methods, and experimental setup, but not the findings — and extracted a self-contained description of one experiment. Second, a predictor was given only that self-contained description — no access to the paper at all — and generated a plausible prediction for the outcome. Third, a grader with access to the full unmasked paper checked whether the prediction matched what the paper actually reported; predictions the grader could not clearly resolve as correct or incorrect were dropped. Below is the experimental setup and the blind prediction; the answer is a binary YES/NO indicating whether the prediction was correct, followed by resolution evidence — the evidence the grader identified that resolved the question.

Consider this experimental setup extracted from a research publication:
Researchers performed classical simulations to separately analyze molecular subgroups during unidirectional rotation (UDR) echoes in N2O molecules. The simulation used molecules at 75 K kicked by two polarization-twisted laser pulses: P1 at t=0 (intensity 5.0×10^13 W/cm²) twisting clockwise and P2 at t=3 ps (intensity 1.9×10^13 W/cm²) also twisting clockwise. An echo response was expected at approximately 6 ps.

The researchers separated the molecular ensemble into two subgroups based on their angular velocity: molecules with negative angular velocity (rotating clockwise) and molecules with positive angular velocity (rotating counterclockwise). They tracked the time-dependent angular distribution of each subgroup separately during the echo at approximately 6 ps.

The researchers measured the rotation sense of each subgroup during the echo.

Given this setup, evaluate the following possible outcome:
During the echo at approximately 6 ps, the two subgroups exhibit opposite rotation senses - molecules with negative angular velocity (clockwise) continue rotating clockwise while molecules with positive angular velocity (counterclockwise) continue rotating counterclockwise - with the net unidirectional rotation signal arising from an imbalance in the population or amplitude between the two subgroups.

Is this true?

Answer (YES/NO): YES